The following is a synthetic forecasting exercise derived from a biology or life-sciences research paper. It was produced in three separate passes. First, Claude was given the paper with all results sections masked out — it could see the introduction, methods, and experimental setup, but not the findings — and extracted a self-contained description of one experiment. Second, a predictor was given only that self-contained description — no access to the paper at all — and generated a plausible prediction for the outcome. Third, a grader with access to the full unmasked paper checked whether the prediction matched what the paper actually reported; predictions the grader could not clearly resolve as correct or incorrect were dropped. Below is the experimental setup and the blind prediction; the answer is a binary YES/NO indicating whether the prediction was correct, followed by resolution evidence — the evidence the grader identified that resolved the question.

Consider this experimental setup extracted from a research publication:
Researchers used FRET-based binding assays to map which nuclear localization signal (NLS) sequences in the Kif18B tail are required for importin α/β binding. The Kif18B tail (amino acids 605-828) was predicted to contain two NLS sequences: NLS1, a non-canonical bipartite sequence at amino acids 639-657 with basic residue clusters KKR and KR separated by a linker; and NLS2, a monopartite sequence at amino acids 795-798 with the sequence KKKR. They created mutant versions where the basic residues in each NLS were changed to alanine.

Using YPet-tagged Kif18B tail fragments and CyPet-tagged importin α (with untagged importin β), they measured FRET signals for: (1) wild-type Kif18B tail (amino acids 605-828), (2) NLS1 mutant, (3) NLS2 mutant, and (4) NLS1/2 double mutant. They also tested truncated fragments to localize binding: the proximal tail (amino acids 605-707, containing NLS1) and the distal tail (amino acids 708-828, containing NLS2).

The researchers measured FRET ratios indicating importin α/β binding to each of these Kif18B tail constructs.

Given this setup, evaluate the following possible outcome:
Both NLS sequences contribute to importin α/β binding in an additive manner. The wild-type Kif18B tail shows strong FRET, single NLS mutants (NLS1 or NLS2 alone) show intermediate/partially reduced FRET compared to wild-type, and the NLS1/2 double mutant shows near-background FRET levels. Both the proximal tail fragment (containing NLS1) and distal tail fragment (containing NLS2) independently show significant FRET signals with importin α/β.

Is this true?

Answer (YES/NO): NO